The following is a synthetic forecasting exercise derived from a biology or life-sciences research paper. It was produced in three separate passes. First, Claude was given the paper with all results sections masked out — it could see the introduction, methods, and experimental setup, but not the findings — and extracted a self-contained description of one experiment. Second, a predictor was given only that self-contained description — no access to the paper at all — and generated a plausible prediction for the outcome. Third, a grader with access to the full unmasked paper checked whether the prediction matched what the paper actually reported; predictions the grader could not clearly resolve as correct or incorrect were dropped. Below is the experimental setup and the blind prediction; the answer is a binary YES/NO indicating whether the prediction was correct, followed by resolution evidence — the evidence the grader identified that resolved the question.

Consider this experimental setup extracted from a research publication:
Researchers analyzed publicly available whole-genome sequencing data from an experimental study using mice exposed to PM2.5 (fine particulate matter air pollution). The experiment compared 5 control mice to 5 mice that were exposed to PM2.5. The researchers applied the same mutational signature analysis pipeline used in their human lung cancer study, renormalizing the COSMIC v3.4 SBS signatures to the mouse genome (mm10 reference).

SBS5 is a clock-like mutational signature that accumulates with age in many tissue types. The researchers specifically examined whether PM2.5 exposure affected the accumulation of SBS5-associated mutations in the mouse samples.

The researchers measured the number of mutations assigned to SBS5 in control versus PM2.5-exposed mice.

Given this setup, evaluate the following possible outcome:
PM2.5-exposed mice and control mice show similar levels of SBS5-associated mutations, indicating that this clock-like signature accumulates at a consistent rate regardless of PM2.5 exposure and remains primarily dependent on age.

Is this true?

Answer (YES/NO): NO